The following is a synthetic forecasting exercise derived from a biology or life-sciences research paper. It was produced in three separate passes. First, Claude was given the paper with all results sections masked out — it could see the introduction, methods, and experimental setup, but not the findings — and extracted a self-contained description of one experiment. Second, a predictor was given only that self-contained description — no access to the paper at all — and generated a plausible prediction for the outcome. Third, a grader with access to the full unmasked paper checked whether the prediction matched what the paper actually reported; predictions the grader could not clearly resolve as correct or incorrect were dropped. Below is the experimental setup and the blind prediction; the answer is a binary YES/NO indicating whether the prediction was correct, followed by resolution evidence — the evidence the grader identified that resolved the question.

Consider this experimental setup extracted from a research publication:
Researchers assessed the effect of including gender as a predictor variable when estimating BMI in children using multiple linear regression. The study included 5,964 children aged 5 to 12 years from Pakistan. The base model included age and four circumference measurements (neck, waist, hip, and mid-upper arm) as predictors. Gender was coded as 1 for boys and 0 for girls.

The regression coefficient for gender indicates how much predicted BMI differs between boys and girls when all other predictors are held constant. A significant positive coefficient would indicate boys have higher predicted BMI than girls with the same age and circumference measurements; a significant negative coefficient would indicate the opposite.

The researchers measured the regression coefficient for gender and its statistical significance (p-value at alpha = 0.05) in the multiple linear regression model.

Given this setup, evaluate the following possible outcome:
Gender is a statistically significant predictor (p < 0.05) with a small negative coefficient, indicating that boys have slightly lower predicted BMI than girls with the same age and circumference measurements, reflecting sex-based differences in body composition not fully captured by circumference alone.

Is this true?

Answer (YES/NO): NO